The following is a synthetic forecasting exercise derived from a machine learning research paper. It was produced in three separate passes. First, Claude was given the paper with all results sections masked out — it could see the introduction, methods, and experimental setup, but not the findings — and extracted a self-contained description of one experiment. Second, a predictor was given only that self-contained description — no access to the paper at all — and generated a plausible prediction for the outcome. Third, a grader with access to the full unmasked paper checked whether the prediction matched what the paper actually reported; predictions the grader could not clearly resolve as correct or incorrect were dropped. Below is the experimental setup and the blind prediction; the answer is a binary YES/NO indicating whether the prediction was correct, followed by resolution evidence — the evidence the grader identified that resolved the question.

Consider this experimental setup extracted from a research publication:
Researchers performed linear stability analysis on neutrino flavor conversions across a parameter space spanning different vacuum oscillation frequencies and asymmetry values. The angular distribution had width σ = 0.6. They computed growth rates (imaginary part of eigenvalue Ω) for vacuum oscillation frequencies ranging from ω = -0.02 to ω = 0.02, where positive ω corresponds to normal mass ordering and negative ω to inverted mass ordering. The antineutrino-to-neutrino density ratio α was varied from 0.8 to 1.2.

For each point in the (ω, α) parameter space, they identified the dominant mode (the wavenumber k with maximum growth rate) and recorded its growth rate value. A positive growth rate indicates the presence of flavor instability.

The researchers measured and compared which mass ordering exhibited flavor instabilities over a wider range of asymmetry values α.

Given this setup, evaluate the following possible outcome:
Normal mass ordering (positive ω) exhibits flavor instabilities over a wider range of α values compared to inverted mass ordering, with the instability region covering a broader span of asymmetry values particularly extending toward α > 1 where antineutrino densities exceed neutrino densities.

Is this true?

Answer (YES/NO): NO